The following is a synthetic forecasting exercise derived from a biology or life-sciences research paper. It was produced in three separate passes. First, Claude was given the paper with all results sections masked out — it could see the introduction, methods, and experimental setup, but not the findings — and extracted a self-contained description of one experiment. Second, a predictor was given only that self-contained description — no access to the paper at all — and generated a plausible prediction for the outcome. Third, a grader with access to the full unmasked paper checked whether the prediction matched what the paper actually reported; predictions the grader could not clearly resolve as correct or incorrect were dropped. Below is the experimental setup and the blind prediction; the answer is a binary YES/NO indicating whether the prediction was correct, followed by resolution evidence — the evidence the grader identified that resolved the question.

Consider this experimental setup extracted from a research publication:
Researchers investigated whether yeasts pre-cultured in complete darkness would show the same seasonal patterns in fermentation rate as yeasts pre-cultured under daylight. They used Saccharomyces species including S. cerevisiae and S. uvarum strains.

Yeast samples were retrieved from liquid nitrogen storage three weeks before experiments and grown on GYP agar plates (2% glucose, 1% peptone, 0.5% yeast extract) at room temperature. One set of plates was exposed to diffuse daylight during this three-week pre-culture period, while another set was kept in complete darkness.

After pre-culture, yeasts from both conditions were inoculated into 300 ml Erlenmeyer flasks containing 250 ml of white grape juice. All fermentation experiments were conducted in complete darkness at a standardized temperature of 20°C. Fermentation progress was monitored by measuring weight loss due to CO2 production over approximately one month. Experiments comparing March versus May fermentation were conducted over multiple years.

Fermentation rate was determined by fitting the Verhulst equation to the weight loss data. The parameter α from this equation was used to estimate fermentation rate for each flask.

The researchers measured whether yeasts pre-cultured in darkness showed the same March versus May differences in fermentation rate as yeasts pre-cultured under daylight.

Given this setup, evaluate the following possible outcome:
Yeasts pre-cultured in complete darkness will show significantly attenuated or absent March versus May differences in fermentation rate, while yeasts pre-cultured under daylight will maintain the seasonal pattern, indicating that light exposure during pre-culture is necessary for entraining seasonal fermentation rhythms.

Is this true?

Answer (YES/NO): YES